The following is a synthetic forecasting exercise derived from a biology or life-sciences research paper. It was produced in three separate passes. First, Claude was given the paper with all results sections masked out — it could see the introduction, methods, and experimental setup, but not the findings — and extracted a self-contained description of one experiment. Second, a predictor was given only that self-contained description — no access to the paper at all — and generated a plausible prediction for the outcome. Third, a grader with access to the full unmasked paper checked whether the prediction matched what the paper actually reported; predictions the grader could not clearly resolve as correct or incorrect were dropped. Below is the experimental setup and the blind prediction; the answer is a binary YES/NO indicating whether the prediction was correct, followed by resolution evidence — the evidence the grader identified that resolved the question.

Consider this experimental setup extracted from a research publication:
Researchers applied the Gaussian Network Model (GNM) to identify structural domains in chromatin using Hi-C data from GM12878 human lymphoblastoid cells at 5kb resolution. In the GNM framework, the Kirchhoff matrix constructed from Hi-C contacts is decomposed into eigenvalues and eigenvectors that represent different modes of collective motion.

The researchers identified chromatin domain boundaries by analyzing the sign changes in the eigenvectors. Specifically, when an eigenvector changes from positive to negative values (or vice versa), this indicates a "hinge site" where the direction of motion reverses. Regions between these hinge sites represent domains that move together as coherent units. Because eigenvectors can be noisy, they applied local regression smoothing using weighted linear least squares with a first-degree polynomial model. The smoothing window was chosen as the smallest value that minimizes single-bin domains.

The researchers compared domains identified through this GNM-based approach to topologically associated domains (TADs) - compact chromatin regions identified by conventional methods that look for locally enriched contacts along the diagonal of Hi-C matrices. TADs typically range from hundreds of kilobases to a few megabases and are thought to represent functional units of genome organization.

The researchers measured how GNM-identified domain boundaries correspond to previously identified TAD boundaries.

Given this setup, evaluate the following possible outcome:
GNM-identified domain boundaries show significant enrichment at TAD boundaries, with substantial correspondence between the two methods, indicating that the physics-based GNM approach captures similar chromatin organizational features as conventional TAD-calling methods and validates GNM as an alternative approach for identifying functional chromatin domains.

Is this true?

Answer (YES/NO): YES